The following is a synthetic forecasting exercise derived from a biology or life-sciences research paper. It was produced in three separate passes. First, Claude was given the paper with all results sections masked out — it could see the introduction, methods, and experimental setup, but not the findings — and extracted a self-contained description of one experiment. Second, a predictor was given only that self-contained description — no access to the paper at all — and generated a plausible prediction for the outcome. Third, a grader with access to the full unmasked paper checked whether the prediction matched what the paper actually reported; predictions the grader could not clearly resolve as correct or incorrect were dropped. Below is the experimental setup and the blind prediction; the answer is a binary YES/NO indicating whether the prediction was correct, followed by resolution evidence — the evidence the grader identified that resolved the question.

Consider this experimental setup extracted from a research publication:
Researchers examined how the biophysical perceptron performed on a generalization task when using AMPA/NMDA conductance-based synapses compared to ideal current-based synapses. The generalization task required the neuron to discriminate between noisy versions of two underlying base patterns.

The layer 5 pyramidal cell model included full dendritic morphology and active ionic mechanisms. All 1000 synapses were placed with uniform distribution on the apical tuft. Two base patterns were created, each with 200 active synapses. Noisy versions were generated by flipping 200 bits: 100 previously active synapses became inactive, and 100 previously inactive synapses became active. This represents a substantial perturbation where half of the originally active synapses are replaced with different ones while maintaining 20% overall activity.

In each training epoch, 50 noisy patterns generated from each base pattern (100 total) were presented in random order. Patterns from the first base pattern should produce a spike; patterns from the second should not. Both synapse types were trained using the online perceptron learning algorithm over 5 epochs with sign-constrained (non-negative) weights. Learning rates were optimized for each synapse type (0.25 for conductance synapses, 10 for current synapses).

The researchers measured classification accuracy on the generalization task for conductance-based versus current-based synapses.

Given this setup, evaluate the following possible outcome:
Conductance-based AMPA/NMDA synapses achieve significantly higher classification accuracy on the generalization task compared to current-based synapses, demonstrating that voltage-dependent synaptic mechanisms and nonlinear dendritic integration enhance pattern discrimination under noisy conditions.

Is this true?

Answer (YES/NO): NO